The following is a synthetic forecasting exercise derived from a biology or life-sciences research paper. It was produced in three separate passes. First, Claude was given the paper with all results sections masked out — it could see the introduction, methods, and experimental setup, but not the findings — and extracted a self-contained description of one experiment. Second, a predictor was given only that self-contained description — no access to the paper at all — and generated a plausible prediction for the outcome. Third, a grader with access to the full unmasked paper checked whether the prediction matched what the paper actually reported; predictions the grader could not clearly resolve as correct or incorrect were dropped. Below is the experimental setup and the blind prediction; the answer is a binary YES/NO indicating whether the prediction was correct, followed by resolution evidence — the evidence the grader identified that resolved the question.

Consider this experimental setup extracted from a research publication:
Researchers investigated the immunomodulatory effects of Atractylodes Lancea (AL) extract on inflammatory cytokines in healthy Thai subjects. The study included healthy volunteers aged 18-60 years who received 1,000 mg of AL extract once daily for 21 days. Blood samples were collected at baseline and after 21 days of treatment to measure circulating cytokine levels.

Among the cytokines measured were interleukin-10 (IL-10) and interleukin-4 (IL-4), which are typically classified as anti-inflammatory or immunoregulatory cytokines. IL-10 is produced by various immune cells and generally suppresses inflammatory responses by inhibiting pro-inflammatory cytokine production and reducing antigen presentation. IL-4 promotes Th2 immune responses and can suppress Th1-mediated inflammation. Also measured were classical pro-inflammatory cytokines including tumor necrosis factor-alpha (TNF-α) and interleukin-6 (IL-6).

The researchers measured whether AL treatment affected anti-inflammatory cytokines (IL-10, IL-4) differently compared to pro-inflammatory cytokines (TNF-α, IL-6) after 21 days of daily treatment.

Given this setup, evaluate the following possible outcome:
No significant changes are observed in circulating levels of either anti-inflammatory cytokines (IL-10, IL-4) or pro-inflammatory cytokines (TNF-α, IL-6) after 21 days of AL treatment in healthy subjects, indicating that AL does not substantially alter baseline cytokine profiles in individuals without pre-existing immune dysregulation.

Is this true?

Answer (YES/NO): NO